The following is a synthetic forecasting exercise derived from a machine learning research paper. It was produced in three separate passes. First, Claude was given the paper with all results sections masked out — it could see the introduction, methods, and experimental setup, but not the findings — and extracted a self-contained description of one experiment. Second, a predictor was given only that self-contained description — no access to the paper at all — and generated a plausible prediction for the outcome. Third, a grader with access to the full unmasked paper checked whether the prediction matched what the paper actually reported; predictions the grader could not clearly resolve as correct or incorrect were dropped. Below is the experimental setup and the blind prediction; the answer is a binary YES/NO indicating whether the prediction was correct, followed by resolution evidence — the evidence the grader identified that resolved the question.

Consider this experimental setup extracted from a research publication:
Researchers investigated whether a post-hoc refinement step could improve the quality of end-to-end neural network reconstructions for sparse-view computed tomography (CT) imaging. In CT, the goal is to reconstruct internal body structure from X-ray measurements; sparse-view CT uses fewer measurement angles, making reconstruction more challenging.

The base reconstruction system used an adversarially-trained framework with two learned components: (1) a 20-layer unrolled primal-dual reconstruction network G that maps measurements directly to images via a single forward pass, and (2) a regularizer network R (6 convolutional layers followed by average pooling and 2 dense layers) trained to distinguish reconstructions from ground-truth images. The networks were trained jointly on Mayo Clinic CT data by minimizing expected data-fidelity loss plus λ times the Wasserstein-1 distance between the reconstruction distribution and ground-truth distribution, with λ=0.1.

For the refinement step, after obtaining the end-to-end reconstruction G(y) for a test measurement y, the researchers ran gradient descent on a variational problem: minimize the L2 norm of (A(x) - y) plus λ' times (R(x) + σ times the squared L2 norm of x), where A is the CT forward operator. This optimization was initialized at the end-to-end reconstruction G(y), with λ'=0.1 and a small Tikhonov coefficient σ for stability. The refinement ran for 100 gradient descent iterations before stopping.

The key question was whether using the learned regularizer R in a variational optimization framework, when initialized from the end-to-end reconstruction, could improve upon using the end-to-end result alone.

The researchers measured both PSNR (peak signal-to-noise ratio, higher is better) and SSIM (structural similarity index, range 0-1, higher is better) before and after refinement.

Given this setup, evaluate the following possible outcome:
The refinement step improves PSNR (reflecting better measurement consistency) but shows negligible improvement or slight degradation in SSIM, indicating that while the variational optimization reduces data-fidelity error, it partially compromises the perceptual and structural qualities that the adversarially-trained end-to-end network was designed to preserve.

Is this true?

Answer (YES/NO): NO